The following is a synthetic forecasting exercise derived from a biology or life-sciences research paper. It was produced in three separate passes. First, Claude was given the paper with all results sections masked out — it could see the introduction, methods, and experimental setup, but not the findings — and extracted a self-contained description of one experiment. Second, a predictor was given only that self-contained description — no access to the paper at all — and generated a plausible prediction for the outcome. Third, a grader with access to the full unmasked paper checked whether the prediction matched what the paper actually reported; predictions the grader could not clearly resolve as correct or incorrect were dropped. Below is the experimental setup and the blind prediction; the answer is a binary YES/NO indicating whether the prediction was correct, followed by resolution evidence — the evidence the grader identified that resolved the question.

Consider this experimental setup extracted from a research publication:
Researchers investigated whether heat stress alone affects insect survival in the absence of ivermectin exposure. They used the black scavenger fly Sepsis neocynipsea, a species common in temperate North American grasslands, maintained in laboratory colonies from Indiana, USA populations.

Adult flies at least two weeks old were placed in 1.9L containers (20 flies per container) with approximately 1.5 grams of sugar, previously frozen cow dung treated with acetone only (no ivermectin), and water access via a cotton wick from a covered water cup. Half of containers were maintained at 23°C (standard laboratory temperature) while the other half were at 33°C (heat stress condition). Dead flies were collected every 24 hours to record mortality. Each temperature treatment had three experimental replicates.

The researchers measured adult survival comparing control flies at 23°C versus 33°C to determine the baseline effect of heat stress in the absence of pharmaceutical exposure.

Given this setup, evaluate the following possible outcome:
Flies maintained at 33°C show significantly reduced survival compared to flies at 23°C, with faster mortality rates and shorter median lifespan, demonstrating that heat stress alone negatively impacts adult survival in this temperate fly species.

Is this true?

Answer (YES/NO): YES